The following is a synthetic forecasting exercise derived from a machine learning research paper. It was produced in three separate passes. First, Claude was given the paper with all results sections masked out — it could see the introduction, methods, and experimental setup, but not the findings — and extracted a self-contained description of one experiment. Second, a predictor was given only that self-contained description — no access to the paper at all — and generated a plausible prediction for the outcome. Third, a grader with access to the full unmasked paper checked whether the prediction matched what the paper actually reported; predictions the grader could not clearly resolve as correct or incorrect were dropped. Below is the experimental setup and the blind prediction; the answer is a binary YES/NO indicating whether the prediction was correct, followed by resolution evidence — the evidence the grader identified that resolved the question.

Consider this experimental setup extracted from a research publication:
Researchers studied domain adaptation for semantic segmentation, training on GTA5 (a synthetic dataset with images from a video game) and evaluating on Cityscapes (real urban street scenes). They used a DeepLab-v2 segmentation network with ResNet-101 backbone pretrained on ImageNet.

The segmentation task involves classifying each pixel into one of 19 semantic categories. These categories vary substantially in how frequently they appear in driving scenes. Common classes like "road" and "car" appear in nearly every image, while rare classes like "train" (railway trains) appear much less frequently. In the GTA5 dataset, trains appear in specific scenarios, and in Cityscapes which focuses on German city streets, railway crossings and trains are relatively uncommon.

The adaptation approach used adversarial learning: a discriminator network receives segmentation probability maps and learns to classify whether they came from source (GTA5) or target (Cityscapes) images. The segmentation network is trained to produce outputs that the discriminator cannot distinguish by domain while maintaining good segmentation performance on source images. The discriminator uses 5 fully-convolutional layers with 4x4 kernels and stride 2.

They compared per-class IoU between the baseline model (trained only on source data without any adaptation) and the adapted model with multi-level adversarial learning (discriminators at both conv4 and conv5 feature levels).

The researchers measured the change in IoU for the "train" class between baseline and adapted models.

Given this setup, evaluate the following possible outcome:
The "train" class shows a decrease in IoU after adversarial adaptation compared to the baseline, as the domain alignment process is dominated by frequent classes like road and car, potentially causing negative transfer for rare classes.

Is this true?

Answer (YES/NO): YES